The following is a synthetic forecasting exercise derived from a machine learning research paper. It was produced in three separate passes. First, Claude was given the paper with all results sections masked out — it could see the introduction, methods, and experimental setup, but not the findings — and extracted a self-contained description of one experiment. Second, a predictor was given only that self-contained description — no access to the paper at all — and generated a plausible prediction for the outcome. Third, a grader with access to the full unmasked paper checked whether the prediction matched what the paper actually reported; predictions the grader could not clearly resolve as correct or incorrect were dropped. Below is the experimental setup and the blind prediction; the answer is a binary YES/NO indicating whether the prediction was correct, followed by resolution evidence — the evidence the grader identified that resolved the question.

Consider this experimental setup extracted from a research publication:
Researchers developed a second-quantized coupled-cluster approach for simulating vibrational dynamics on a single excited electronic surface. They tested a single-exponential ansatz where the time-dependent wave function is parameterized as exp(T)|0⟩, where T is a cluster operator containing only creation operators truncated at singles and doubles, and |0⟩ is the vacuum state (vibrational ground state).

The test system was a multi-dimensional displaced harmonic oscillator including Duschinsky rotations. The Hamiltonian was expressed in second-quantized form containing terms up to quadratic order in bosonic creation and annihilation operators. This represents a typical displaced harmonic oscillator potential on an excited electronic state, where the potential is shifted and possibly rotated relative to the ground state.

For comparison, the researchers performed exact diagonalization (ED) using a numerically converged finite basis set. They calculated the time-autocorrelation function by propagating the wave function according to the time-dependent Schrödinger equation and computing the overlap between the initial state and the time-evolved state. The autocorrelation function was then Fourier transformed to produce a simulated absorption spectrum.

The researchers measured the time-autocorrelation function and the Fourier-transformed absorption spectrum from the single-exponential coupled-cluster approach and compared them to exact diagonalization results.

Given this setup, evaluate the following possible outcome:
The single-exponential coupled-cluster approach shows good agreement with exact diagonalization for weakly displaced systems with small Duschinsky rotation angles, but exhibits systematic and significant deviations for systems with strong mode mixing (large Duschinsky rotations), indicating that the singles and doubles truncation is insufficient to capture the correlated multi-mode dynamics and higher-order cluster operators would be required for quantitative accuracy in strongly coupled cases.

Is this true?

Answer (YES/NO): NO